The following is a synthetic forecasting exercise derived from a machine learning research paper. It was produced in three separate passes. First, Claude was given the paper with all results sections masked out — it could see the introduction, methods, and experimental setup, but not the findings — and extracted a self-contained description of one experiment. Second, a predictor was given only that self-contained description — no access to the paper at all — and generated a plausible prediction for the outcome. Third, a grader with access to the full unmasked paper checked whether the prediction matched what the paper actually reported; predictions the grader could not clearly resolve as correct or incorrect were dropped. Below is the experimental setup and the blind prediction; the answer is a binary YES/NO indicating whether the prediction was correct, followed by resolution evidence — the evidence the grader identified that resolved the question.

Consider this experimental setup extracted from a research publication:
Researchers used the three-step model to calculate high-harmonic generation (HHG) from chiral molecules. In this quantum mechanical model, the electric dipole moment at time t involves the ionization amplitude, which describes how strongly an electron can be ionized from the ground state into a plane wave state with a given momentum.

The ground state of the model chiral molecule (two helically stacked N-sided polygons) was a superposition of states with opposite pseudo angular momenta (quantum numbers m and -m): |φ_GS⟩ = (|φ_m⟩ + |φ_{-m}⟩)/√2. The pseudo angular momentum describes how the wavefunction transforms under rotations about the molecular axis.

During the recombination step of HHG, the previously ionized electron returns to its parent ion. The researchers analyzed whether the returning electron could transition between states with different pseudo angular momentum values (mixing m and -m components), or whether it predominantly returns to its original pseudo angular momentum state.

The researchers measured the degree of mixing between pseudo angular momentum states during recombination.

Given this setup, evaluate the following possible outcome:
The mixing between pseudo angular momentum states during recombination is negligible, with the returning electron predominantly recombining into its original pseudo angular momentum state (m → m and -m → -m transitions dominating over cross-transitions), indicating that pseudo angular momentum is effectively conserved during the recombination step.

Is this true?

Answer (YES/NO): YES